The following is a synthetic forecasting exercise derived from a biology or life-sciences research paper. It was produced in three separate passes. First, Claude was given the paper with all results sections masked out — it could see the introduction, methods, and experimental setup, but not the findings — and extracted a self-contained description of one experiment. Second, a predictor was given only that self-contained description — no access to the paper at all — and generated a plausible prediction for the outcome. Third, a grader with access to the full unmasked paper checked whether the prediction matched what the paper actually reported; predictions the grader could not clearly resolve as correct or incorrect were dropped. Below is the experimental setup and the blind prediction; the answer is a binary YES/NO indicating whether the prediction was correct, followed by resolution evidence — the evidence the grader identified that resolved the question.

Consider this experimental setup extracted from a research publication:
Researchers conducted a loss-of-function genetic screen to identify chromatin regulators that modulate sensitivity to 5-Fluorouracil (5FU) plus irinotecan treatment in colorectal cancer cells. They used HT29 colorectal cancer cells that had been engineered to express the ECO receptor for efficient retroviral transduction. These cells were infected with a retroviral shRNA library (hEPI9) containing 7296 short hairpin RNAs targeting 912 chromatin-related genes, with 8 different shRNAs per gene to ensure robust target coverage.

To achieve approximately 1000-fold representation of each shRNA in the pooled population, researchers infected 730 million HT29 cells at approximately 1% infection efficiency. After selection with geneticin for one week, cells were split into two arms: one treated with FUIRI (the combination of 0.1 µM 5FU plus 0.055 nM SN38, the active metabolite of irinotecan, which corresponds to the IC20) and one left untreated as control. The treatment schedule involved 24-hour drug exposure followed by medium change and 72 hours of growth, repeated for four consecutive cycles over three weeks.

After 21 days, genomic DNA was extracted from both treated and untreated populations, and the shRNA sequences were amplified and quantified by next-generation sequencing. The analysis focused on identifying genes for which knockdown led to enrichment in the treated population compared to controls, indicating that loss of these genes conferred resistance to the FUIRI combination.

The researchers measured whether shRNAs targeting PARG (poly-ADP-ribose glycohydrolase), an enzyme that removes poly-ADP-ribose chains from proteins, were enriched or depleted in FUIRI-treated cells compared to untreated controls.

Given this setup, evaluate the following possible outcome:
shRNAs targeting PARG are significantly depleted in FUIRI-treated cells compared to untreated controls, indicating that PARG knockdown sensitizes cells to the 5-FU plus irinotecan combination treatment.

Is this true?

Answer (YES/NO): YES